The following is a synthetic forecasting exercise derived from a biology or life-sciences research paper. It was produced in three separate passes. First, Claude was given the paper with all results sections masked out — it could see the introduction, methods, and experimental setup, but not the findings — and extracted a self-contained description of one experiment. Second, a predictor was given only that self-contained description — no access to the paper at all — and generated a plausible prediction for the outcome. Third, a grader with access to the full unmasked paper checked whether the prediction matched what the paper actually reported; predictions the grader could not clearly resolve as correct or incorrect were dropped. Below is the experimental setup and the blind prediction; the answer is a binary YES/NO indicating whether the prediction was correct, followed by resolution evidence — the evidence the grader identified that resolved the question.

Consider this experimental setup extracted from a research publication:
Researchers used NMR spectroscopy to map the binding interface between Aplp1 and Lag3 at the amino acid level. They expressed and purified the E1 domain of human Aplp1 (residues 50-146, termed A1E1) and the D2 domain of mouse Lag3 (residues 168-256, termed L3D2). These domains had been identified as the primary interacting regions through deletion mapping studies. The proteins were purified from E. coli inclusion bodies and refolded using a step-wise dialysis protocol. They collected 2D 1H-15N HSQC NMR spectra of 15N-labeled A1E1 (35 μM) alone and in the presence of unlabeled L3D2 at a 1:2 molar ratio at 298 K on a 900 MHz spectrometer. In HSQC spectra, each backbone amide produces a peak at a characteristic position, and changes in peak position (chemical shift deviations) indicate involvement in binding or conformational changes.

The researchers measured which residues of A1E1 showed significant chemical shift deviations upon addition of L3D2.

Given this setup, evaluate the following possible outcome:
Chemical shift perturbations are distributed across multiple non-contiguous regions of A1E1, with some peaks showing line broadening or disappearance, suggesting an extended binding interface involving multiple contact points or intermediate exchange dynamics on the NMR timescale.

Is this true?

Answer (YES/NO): NO